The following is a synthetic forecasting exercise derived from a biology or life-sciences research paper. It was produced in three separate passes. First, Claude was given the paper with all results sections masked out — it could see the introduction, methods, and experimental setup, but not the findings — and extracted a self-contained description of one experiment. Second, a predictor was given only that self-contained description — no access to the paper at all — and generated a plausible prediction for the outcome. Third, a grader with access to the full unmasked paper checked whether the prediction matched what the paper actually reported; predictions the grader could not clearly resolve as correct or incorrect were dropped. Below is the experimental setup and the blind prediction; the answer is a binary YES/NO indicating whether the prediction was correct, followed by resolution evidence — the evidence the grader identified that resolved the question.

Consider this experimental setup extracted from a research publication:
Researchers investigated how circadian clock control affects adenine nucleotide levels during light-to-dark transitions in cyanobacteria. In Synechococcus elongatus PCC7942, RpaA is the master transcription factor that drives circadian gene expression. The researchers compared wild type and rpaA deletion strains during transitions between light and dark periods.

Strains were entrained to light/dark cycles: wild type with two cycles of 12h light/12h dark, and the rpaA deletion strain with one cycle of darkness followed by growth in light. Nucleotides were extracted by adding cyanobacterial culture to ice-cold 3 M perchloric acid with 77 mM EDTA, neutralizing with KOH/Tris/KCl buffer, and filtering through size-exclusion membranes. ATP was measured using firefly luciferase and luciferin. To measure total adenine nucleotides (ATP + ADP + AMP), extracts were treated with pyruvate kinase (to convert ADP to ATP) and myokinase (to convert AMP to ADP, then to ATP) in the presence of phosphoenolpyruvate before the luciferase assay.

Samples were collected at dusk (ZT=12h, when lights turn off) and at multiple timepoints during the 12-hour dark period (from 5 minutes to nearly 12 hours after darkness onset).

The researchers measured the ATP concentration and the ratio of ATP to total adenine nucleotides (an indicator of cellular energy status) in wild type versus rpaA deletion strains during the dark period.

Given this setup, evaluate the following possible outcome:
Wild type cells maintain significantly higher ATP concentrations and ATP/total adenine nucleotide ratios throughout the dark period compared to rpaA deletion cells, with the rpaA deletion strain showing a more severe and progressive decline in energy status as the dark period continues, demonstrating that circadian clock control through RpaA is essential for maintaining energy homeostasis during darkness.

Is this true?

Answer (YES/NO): YES